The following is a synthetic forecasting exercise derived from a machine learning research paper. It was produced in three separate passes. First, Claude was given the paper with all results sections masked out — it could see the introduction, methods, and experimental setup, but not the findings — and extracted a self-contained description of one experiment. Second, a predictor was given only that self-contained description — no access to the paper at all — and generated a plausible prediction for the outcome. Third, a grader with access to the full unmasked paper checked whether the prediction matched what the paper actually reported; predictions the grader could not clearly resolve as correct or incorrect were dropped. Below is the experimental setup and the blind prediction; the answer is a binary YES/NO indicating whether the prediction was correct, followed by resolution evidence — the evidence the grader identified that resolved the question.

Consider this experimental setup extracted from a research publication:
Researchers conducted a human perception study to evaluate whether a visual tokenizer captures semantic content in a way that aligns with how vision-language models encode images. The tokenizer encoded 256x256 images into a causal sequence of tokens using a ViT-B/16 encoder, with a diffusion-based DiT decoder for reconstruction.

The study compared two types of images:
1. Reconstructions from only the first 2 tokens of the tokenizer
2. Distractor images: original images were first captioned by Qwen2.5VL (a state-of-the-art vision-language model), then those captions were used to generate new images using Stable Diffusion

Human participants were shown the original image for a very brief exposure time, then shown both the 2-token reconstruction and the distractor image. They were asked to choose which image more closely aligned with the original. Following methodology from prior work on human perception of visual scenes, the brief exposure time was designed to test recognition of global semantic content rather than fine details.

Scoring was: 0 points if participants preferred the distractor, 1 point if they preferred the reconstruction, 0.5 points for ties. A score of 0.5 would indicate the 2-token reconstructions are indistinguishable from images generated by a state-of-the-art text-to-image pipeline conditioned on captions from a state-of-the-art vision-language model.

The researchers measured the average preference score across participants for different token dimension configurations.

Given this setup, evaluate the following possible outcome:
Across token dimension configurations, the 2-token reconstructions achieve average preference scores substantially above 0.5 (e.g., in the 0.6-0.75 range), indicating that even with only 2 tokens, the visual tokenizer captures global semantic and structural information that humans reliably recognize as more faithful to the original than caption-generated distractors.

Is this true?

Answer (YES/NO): NO